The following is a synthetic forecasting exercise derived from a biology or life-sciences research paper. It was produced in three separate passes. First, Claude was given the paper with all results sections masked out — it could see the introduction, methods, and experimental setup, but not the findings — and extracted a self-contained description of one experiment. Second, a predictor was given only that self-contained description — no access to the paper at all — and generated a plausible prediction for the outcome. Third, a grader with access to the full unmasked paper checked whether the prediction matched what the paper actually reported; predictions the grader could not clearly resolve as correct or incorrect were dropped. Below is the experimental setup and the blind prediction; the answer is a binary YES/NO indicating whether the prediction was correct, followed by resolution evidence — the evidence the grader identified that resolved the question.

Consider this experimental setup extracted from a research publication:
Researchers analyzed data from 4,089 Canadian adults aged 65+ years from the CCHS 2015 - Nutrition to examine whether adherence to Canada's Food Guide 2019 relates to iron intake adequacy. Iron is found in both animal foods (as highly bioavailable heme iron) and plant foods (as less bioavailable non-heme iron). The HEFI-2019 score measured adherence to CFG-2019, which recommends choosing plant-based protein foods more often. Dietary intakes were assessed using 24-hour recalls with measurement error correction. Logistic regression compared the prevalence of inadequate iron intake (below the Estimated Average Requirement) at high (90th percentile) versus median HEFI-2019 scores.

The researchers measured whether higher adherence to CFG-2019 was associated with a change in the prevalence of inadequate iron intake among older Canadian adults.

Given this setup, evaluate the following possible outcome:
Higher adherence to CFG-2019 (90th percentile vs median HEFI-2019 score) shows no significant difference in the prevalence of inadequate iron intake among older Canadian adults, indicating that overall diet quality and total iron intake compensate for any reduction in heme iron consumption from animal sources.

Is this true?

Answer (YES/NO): YES